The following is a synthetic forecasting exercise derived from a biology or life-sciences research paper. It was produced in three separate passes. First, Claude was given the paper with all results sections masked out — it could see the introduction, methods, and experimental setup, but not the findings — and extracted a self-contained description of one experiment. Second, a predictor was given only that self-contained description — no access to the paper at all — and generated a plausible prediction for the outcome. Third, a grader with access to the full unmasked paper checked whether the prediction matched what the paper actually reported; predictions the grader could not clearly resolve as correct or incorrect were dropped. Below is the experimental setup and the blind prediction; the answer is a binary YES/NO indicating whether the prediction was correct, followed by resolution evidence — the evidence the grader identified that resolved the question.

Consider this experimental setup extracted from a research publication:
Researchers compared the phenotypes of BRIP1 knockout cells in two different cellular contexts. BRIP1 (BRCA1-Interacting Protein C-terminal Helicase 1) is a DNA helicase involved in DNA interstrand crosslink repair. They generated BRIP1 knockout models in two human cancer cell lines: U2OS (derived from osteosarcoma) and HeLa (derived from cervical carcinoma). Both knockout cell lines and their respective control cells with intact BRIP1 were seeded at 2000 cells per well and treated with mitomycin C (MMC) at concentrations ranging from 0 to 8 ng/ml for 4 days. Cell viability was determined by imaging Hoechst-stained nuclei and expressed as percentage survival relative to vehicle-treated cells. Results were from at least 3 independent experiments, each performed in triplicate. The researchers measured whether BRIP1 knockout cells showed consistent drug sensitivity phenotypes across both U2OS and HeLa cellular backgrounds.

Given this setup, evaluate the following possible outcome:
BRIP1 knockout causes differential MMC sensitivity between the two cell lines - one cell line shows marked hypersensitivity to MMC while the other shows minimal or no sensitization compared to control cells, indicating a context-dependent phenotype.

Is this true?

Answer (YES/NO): NO